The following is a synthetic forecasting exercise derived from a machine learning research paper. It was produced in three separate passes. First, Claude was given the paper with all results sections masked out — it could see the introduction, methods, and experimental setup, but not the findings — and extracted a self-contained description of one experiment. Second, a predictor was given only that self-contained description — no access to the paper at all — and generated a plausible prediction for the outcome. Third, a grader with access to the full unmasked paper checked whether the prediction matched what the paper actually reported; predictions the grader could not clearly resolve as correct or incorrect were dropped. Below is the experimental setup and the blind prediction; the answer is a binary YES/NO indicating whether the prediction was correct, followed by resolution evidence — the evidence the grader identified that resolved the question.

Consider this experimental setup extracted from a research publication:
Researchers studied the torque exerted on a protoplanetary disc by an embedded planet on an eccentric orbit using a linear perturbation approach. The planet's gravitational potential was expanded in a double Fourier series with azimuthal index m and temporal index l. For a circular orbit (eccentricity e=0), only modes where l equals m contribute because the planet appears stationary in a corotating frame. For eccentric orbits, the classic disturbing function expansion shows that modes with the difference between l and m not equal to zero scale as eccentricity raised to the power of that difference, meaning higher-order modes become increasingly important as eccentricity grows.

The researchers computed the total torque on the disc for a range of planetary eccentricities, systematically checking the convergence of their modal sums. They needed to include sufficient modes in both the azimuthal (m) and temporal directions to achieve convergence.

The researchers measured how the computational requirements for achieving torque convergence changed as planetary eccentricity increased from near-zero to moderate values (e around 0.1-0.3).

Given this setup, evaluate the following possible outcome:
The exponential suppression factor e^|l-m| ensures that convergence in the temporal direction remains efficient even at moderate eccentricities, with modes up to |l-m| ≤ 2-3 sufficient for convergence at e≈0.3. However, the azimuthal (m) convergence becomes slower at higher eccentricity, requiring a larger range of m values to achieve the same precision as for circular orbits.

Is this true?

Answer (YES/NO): NO